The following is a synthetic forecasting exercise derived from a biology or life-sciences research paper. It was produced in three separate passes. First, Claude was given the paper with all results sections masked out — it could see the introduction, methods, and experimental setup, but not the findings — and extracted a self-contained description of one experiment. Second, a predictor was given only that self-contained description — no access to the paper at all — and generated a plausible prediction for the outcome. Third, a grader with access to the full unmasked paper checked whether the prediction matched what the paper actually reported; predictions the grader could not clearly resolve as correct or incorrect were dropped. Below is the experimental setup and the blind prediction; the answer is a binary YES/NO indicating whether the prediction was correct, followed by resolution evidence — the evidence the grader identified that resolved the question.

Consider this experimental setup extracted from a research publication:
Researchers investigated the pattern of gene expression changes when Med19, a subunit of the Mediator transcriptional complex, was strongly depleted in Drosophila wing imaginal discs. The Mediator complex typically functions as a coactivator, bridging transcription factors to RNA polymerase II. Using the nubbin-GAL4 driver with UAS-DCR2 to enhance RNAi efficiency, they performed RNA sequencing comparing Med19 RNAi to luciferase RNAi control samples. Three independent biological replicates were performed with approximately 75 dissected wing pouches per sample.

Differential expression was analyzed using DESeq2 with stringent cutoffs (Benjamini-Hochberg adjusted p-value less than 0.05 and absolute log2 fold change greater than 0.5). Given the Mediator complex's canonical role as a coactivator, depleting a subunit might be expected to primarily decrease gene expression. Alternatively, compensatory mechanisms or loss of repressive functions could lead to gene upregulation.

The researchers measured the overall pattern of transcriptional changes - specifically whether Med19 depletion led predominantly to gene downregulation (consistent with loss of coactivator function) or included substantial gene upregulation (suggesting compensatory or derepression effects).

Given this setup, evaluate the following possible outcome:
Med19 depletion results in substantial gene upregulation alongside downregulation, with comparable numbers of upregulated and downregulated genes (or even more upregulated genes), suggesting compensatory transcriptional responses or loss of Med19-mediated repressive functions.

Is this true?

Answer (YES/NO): YES